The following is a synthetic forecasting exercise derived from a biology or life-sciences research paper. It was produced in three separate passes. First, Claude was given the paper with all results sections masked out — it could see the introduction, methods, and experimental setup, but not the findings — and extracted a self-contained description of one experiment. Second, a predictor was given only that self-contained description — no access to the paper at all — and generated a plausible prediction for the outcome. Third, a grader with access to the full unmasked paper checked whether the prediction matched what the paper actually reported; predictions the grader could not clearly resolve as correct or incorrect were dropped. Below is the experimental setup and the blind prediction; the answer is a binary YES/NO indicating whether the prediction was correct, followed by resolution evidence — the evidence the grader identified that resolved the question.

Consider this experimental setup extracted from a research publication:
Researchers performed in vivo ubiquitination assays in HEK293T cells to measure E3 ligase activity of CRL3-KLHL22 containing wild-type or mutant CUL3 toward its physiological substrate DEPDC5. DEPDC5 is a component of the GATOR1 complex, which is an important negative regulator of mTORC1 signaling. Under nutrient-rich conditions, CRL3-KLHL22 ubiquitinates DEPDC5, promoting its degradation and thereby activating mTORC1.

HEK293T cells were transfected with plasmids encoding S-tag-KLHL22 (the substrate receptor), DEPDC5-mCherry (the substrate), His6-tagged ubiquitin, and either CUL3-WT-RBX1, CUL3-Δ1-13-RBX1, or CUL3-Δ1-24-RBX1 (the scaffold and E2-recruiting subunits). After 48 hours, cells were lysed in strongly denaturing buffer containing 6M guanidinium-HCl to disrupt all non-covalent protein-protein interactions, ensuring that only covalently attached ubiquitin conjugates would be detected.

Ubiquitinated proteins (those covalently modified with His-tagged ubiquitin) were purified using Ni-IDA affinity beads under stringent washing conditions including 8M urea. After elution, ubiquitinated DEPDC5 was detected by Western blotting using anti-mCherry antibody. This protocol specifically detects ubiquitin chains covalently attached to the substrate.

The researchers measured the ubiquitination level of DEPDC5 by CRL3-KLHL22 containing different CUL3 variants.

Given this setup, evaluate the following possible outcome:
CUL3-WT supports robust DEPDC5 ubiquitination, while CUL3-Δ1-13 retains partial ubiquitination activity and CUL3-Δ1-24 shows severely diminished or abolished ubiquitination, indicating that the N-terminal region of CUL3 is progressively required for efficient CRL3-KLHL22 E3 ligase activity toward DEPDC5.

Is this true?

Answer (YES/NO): YES